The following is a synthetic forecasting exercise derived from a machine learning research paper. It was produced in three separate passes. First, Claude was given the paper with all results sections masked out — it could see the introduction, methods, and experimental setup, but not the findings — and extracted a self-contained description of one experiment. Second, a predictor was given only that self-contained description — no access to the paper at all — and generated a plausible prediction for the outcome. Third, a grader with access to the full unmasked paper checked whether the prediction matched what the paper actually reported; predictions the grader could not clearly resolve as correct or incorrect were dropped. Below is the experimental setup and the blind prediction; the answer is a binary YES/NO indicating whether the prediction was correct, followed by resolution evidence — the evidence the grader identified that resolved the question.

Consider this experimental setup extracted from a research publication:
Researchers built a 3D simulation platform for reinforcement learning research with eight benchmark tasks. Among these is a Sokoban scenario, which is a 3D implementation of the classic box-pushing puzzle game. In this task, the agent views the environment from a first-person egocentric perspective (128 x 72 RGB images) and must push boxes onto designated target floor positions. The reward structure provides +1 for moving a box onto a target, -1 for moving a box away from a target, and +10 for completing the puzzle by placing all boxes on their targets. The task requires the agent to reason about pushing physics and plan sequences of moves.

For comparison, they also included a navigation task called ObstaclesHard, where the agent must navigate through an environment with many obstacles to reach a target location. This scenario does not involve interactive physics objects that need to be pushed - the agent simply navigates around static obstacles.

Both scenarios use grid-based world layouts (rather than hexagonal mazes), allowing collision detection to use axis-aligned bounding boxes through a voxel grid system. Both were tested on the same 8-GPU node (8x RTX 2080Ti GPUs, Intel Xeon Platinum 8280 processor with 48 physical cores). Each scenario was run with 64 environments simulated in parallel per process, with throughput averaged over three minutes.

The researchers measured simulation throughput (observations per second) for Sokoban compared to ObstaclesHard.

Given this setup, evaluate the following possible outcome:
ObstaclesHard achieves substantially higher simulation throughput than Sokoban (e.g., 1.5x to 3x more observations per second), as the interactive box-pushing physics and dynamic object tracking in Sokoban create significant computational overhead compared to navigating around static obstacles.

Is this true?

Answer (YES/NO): NO